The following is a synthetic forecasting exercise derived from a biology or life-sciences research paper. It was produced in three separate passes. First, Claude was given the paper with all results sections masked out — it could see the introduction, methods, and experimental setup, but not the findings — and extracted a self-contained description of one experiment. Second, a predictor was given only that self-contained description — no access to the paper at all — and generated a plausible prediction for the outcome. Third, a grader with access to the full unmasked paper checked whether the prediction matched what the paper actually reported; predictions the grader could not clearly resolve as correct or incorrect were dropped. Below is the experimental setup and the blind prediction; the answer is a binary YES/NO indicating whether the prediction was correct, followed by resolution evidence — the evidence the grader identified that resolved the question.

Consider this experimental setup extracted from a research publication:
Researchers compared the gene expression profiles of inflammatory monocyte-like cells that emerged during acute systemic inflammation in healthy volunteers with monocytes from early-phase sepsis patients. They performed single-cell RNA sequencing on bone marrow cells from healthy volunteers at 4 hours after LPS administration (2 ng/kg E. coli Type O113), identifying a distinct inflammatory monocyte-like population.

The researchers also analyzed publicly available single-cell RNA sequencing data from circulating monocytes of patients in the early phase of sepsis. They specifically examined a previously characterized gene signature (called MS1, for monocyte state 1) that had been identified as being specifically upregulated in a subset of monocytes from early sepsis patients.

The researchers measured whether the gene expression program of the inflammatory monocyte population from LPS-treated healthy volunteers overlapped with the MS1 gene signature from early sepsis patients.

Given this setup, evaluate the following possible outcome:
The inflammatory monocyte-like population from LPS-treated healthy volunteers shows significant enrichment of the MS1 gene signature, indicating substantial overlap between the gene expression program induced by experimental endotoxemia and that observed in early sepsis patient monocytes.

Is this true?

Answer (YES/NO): YES